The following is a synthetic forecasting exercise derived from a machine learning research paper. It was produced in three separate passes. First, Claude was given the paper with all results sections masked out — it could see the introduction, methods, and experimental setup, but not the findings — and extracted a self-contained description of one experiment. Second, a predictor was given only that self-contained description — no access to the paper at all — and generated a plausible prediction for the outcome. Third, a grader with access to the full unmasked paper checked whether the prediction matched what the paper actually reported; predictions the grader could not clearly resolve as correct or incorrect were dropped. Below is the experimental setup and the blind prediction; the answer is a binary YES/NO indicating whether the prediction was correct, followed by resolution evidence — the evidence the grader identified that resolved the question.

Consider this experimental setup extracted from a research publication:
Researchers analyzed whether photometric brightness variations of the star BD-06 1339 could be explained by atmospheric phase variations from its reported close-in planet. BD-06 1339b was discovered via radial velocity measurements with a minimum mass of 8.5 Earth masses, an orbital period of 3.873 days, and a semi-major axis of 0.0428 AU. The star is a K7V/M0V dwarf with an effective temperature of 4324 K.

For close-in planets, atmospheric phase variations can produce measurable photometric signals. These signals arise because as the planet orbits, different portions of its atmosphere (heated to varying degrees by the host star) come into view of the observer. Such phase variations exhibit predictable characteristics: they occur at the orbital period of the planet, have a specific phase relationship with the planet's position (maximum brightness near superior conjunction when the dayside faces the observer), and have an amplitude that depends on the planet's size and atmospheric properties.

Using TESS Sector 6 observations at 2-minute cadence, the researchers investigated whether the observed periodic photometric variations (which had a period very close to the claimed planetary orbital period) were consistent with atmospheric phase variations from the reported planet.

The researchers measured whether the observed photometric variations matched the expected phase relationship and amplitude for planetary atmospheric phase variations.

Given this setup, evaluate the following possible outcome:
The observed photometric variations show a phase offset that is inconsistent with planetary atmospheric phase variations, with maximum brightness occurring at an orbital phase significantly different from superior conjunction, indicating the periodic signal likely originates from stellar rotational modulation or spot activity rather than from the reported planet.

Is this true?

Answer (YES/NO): YES